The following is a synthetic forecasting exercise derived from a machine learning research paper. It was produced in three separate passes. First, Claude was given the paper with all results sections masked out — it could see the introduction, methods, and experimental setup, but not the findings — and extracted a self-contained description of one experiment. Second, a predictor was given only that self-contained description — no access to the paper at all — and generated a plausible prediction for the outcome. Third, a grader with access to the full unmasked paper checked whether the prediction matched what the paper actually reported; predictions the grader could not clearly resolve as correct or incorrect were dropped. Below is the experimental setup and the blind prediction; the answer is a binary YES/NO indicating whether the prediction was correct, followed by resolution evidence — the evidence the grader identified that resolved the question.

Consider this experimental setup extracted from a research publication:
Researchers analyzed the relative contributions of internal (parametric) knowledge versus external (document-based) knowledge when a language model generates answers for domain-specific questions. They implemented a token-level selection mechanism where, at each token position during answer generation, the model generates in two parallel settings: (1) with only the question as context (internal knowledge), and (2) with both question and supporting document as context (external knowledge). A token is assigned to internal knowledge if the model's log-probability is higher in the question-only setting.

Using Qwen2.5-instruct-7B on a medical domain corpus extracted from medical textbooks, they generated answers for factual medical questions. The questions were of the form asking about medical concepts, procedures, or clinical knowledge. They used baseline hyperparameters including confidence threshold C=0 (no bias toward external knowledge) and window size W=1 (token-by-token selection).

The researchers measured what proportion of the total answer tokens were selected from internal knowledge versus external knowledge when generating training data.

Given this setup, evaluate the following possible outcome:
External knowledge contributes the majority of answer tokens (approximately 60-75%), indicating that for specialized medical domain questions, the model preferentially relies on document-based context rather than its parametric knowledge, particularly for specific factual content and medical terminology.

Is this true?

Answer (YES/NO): YES